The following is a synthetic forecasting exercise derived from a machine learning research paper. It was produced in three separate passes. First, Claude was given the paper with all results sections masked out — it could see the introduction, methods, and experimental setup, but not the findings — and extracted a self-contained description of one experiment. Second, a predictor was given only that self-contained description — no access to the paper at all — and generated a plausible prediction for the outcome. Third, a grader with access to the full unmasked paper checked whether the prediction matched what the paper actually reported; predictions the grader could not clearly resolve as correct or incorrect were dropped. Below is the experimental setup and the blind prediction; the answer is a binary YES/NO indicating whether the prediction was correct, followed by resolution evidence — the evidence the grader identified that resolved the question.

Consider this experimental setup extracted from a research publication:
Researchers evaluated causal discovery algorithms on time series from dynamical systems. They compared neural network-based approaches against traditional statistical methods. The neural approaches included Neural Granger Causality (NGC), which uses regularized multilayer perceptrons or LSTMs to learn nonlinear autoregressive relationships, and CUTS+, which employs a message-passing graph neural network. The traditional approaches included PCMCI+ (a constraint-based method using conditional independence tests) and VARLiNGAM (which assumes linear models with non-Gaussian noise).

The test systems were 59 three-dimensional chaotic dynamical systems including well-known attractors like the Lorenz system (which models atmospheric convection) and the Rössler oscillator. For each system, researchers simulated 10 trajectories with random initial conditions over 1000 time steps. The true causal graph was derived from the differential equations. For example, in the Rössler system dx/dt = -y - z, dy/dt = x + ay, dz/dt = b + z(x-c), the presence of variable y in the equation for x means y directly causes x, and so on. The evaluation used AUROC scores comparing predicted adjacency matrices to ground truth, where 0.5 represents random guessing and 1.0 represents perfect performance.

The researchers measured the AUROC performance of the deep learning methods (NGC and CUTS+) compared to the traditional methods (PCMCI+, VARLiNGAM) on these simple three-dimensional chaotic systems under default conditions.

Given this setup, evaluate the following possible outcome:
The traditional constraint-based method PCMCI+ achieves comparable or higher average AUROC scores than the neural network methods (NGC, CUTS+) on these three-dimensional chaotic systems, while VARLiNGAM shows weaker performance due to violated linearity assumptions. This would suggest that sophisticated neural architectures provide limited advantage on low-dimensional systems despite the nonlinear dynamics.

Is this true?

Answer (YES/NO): NO